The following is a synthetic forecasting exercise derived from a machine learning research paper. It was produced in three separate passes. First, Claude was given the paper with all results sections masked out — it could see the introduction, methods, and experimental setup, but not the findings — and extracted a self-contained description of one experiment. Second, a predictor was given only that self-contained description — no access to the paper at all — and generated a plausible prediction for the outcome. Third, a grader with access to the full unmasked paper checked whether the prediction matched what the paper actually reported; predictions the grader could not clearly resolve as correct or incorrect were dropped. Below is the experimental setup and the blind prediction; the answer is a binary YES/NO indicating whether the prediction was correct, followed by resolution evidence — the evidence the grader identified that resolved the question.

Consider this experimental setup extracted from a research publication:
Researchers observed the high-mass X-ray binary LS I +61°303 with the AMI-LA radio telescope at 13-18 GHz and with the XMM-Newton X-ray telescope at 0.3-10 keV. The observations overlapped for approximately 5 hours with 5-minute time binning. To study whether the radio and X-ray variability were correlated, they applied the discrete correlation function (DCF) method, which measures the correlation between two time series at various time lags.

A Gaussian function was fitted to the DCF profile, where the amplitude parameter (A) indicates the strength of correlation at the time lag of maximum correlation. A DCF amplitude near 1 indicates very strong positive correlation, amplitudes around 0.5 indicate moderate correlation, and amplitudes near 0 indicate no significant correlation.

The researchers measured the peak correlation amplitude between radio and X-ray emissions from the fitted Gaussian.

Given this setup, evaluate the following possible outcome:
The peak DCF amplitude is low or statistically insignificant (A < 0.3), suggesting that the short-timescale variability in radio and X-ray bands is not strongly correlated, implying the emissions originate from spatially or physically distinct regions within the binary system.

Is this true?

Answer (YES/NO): NO